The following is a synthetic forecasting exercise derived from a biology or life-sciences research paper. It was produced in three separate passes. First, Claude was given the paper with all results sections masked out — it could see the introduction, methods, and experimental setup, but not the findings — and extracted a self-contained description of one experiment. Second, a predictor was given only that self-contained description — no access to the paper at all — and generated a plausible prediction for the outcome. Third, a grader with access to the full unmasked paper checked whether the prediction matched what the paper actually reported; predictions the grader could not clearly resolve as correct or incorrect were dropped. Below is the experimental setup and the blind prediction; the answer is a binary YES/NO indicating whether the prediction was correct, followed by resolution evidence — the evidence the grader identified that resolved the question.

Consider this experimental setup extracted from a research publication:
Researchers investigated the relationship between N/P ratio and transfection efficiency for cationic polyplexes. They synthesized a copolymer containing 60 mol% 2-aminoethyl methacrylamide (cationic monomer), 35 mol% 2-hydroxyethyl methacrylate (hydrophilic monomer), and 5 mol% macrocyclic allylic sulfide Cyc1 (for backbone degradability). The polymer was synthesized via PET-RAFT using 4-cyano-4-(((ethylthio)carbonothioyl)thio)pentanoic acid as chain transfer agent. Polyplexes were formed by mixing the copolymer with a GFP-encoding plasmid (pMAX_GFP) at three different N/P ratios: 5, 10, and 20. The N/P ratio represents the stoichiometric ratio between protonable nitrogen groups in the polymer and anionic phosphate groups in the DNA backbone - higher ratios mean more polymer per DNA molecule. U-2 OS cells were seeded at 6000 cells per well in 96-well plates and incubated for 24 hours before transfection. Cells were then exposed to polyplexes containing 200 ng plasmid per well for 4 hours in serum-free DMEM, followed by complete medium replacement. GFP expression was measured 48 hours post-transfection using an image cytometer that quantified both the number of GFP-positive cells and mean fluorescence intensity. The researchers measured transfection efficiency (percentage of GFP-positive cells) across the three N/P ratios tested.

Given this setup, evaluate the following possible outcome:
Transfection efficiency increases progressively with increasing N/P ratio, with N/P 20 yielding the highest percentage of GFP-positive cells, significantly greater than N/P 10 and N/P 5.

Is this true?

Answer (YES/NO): NO